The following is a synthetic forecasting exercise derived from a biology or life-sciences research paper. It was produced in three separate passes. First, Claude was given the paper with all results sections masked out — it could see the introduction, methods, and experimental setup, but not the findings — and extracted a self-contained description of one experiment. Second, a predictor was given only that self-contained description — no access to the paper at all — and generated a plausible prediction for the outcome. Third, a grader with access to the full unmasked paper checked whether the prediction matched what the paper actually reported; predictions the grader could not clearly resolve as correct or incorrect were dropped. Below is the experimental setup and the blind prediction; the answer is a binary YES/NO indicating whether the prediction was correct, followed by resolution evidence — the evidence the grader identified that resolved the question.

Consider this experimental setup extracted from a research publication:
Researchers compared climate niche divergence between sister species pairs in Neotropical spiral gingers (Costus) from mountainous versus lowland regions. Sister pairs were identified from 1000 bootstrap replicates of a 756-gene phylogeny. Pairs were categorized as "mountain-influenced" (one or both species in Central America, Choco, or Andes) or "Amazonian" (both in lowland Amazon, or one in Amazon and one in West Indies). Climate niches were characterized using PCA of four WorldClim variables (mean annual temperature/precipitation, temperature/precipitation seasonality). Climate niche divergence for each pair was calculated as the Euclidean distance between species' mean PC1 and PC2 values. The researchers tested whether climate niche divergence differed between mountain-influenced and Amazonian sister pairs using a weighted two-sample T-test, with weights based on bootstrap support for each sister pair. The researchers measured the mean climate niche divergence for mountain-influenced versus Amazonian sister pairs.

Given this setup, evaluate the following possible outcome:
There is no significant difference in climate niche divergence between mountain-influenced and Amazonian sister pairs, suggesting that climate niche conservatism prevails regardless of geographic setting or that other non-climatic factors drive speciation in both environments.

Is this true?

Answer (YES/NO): YES